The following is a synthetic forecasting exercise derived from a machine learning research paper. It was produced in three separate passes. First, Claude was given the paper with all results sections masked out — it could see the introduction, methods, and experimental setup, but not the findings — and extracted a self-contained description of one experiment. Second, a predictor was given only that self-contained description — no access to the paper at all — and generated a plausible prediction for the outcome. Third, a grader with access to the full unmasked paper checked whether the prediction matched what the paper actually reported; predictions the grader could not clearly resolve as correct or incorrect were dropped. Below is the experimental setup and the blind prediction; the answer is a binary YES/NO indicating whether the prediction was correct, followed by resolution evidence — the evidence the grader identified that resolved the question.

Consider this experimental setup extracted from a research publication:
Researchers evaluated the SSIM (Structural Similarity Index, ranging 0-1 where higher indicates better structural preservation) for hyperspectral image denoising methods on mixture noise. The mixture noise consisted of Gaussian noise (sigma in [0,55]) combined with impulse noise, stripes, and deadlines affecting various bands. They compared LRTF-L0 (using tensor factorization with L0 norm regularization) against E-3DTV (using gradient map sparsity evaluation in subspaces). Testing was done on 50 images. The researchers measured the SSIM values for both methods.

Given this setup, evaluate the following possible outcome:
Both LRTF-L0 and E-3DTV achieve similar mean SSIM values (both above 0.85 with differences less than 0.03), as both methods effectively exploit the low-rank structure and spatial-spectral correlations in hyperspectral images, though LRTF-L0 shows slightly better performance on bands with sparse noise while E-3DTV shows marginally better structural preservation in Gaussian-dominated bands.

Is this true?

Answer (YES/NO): NO